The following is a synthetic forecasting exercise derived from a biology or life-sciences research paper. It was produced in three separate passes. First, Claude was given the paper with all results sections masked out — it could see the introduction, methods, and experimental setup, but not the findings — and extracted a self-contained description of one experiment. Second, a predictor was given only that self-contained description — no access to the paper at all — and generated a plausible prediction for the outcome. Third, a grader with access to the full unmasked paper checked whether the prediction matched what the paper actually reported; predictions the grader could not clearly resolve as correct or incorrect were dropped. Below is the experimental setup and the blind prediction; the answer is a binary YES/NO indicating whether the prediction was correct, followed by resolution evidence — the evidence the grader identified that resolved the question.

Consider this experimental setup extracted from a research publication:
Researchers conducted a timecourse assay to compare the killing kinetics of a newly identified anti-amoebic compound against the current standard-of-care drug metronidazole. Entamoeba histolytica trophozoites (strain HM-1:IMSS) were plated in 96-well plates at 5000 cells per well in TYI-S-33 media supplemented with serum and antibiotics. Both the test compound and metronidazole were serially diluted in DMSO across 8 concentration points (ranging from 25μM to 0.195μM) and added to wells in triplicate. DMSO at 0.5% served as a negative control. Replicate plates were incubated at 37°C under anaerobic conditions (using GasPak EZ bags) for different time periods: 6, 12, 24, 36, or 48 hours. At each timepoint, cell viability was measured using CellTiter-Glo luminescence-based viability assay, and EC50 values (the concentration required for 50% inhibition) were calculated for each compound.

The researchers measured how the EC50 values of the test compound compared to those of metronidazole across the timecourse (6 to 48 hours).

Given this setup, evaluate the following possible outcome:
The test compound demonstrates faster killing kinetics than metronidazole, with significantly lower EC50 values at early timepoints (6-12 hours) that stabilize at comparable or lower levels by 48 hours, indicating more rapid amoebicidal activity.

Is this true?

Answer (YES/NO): NO